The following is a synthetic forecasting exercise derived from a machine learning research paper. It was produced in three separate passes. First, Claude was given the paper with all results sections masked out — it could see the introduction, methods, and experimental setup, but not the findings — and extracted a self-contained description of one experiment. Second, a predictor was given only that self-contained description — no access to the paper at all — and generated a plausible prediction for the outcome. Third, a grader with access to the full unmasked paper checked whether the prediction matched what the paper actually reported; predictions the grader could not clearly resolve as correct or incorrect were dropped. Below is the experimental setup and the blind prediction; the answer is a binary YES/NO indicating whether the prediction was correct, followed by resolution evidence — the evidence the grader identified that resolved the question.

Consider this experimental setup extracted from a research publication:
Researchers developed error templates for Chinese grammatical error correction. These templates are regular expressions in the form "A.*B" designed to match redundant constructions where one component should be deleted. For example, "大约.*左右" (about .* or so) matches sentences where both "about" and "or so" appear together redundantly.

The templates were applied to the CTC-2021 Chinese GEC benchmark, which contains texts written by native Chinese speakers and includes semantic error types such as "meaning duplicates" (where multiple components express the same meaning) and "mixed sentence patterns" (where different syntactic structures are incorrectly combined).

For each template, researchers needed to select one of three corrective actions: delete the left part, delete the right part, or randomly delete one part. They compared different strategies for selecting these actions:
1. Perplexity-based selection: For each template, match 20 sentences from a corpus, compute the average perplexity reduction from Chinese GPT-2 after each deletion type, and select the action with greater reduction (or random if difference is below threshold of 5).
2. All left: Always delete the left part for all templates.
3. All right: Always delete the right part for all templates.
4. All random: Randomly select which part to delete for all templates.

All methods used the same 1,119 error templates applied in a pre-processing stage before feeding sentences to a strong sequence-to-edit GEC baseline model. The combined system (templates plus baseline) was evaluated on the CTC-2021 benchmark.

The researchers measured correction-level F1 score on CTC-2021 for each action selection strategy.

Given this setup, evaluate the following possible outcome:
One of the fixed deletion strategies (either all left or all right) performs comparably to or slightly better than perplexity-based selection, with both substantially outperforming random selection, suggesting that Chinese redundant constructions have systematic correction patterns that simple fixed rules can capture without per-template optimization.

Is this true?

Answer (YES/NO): NO